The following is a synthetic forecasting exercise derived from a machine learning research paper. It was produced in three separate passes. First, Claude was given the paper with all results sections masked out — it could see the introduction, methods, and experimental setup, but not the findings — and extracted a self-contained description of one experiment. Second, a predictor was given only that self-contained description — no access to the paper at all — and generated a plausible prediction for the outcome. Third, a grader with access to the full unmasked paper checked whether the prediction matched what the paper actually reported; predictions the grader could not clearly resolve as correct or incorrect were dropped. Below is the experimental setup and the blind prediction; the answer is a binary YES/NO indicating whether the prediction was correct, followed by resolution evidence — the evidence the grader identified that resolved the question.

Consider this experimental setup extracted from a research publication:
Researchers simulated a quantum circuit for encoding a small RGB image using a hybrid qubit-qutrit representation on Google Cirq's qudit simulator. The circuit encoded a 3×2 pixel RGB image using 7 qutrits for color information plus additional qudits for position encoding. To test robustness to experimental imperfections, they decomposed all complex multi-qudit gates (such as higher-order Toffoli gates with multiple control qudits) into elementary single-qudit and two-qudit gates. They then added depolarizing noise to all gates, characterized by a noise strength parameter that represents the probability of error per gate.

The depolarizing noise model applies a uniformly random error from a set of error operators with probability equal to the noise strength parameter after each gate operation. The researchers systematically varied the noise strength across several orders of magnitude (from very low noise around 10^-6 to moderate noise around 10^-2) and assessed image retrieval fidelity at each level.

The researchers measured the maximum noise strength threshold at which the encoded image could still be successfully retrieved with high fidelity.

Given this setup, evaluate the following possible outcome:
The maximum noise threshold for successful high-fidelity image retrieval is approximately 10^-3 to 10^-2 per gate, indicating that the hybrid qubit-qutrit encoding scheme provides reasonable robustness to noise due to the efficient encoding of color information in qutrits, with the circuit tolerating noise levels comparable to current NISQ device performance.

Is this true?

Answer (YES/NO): NO